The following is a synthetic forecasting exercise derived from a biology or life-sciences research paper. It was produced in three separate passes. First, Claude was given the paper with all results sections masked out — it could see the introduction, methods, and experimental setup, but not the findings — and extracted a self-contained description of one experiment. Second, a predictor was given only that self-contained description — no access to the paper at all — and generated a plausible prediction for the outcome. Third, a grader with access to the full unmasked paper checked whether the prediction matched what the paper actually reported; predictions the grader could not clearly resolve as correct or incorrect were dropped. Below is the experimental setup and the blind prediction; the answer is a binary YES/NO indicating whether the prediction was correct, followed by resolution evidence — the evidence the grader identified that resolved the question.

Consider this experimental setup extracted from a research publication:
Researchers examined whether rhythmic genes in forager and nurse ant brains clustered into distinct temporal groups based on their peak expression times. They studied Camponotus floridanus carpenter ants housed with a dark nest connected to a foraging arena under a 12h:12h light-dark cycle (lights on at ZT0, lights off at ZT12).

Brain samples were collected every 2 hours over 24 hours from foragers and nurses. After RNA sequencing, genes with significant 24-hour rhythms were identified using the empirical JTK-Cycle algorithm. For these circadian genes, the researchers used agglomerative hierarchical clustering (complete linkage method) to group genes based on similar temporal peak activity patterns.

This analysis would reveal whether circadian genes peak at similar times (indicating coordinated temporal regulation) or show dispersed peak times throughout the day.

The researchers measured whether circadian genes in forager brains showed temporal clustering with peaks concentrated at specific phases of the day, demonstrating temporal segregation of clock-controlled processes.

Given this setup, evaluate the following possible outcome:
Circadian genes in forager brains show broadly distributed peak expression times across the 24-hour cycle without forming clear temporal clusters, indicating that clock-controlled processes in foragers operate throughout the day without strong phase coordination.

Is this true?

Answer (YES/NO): NO